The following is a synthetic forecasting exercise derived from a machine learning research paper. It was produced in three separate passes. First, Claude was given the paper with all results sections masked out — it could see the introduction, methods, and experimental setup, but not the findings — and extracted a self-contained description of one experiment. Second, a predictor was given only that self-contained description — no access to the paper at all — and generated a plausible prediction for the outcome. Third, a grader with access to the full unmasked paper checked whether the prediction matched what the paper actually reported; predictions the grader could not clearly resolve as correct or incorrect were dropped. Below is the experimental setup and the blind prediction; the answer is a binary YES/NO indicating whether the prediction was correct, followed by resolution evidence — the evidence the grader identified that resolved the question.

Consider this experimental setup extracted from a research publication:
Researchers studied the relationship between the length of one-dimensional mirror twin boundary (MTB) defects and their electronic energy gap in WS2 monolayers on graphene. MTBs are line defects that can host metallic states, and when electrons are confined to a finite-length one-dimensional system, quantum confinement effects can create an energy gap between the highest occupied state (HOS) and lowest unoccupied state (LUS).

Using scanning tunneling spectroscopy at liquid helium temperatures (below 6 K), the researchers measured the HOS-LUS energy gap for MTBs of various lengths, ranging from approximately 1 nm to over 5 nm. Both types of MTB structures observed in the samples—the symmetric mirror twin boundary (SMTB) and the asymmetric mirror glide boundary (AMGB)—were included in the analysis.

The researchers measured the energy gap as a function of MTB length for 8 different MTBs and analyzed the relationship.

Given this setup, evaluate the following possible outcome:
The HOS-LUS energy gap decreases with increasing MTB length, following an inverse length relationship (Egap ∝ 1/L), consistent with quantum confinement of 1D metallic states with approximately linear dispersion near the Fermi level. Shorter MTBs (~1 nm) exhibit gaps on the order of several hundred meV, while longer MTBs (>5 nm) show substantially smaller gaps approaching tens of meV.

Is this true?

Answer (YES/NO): NO